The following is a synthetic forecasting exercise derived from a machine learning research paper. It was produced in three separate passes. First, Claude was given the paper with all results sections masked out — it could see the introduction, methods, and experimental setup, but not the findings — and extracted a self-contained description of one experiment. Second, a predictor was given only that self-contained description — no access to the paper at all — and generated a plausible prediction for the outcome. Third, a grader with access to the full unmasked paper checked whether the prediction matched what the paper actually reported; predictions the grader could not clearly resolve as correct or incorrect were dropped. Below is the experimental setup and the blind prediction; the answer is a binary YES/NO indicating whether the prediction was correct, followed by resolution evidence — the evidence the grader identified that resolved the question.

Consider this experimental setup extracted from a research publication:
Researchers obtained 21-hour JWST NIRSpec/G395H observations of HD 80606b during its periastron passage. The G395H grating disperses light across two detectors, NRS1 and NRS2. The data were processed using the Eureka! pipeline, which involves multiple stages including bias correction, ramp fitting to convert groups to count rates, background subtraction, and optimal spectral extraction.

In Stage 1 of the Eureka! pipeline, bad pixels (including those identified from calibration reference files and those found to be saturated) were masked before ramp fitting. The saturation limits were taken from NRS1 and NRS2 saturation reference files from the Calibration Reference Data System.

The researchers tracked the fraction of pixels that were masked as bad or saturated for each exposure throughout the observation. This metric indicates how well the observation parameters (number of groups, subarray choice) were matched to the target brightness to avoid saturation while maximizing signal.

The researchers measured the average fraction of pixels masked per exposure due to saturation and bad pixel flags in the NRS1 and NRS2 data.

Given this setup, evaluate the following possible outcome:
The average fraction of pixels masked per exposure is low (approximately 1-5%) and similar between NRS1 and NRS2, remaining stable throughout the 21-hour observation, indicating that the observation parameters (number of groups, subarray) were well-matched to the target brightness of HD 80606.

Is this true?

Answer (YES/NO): NO